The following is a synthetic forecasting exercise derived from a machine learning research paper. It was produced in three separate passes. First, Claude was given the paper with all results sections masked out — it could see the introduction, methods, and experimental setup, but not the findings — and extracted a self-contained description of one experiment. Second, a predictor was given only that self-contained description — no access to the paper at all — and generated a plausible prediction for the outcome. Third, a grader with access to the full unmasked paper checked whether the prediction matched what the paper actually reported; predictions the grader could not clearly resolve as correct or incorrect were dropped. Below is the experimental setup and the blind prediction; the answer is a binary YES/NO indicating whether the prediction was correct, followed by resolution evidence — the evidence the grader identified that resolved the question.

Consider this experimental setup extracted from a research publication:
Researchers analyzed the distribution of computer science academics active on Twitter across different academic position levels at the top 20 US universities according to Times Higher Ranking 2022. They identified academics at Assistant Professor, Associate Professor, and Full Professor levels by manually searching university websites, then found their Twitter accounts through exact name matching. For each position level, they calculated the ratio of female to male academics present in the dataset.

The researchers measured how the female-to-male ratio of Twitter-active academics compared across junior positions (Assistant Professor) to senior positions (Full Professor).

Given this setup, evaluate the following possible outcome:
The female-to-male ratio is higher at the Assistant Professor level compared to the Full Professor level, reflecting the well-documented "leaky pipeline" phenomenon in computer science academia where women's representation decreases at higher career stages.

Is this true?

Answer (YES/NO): YES